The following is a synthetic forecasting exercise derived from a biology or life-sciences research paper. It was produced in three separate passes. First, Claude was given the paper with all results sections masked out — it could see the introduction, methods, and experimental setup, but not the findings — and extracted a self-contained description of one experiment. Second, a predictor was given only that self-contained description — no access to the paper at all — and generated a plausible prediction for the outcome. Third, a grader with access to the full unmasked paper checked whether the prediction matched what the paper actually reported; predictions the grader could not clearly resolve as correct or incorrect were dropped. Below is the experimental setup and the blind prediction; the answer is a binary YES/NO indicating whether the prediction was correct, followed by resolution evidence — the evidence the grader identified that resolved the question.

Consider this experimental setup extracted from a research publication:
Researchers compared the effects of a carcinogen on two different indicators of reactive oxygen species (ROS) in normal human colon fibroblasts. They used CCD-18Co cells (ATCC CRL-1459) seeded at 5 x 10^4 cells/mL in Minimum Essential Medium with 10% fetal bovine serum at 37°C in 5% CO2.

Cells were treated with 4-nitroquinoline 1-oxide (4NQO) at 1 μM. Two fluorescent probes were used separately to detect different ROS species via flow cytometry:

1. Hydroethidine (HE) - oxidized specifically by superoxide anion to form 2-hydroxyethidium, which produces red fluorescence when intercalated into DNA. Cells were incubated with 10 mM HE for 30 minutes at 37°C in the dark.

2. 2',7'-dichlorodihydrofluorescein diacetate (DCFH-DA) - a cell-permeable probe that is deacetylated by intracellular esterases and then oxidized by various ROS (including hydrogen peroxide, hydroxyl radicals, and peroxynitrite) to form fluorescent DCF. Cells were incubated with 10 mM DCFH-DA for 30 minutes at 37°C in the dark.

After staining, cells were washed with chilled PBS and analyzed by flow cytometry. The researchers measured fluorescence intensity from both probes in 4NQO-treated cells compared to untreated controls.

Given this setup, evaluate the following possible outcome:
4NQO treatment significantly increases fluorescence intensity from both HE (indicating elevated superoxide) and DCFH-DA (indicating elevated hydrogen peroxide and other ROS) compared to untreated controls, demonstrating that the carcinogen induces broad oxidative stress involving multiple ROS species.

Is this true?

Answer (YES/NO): NO